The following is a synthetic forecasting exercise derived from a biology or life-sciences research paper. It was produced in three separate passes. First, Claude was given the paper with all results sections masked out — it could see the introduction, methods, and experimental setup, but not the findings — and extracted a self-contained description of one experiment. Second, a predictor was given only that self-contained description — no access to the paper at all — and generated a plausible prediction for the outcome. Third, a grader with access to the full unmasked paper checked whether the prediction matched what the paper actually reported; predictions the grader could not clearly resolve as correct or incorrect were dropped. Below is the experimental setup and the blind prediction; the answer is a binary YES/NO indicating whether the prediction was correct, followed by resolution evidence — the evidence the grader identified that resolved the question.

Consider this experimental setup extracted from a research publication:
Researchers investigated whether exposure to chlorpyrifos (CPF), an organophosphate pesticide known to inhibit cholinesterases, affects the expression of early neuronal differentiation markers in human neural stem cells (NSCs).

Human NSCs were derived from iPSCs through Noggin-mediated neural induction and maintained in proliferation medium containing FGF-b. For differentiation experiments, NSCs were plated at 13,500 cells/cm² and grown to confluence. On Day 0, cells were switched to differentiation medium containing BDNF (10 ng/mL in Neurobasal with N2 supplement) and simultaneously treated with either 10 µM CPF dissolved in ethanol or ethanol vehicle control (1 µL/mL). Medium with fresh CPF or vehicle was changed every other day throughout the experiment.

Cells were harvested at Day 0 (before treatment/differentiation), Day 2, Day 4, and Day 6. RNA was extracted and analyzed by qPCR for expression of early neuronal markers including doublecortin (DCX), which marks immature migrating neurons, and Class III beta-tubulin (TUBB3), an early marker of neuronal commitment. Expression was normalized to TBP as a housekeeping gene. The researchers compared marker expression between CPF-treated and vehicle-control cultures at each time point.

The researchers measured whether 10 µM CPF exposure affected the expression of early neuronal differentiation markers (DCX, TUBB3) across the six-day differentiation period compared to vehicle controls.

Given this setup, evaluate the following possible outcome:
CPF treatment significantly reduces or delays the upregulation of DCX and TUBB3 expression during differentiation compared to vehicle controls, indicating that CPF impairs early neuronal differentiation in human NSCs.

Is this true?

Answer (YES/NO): NO